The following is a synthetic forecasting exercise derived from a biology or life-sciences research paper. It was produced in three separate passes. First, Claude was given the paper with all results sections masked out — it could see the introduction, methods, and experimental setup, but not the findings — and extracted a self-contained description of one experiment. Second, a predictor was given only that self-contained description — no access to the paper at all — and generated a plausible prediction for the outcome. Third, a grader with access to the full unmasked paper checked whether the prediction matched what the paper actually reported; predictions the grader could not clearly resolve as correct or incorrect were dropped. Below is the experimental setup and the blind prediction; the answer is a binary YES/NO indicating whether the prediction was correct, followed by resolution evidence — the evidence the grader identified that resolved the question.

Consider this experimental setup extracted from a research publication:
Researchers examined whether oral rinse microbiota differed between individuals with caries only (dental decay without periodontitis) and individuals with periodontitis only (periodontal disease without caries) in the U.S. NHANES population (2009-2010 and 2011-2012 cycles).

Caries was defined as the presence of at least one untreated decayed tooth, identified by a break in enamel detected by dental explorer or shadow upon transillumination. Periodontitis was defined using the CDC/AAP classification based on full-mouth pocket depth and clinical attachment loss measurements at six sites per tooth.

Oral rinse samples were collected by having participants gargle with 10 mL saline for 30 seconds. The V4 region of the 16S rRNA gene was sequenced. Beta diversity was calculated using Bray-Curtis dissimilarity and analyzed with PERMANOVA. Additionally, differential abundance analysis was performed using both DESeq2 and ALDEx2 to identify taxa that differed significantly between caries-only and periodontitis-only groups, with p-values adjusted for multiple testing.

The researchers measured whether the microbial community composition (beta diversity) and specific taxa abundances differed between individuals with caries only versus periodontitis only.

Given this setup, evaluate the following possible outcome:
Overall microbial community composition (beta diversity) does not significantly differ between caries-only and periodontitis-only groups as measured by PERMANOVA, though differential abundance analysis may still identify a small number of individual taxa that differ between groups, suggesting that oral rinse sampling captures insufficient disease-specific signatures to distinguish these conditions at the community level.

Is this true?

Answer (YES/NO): NO